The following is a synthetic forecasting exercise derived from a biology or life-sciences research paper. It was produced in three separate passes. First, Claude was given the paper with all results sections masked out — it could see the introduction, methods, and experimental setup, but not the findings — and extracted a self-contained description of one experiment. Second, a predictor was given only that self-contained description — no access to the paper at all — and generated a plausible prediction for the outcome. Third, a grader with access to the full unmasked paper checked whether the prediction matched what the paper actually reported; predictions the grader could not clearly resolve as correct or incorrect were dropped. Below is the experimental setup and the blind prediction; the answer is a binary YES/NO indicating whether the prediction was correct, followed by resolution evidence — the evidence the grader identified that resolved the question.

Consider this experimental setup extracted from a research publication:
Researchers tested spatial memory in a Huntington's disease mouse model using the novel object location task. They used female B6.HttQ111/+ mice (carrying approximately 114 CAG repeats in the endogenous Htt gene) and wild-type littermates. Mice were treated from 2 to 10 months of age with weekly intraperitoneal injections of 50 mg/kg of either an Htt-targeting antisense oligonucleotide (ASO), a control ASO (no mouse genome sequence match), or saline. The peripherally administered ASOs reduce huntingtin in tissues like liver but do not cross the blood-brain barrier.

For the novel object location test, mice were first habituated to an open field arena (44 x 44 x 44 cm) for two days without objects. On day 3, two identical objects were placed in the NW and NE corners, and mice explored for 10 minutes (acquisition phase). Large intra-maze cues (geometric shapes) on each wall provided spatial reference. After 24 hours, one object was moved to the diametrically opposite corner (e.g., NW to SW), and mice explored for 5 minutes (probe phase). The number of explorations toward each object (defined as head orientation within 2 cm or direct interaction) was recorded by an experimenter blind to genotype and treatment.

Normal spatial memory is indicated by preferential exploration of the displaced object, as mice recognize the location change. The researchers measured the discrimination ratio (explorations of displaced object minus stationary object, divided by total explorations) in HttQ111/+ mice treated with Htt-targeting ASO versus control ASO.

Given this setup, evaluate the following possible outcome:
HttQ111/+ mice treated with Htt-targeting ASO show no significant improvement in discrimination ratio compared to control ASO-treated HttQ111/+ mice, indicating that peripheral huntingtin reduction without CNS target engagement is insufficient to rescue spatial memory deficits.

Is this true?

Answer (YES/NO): NO